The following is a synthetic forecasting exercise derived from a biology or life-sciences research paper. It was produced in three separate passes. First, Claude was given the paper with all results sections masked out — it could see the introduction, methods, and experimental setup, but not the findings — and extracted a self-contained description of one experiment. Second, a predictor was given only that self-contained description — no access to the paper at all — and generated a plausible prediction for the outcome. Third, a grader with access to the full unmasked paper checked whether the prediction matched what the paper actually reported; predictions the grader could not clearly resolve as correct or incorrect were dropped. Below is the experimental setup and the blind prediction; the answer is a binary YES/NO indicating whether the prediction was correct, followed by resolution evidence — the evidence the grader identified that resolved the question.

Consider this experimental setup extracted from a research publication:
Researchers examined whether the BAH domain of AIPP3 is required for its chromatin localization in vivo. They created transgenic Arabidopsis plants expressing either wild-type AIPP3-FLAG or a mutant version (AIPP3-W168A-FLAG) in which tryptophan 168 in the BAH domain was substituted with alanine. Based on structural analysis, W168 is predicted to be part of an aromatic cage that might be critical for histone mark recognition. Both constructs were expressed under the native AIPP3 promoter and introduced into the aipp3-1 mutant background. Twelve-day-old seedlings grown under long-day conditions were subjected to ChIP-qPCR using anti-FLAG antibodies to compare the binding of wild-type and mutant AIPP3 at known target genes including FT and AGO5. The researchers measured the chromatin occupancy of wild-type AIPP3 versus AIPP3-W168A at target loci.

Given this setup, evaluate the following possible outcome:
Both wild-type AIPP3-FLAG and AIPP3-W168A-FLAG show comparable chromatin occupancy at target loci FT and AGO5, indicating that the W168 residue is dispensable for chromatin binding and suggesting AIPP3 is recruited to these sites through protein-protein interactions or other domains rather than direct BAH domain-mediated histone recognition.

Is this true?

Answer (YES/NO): NO